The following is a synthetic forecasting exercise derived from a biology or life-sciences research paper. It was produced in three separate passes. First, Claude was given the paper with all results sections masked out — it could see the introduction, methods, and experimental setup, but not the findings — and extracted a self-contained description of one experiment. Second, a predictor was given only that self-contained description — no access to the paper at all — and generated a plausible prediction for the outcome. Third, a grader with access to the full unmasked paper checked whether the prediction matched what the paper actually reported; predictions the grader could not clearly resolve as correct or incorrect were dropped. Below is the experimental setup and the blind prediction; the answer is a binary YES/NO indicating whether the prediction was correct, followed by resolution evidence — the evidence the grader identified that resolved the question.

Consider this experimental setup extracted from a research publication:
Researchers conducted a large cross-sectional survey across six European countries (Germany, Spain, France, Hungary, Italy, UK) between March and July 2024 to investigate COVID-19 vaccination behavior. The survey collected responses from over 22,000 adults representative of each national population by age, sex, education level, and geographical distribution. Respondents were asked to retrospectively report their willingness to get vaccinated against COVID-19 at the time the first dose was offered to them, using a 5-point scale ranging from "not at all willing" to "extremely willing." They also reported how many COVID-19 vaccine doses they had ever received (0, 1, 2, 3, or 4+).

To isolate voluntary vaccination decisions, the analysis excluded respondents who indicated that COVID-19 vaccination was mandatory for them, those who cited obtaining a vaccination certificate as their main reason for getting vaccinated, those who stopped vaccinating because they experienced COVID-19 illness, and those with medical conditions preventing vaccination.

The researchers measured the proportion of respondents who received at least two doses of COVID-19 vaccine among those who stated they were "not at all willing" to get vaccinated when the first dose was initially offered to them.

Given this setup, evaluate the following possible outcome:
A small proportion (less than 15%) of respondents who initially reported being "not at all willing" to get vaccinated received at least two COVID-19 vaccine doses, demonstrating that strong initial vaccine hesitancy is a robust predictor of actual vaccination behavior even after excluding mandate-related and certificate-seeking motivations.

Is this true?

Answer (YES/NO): NO